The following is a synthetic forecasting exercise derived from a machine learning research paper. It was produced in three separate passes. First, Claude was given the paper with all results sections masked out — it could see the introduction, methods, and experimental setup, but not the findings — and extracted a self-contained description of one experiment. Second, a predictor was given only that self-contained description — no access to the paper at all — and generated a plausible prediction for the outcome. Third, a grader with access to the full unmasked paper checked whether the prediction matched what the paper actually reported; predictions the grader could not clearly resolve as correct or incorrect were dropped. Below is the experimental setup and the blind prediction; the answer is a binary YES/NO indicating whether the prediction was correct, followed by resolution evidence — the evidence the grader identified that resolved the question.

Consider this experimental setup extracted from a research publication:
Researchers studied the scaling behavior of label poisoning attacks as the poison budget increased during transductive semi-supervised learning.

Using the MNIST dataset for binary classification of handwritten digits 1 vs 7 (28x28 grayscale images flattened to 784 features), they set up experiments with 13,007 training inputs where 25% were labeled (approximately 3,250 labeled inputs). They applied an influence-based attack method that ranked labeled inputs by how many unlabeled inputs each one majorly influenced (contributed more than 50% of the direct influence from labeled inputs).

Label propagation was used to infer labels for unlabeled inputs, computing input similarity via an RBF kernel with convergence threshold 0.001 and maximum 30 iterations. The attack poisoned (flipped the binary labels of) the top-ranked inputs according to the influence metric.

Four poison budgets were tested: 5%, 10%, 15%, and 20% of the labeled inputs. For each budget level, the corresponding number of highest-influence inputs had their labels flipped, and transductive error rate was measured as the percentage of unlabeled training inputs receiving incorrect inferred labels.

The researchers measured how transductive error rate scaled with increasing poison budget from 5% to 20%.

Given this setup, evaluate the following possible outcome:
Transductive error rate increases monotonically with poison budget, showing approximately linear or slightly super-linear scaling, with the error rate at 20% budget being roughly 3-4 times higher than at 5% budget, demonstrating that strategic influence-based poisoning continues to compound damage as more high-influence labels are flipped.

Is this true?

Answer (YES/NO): NO